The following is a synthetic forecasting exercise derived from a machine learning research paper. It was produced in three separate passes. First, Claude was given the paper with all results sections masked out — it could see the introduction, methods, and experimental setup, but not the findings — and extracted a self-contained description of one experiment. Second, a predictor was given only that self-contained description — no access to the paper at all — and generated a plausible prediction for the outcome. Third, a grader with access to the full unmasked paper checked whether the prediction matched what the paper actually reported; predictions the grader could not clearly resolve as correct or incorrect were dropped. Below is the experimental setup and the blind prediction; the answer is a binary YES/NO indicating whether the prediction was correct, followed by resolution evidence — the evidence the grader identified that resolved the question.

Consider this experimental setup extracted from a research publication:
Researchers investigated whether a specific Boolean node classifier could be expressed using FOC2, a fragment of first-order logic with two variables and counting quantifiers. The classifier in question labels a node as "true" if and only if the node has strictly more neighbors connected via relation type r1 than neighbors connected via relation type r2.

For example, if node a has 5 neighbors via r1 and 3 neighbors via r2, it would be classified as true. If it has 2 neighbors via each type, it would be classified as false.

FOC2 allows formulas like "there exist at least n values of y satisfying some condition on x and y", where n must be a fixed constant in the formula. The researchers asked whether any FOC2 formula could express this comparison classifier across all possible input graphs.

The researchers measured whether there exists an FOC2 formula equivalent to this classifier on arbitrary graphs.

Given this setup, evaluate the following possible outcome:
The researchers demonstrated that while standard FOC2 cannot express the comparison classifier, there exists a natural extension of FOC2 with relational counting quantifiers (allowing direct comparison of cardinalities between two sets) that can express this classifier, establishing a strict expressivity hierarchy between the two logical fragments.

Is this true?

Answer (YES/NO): NO